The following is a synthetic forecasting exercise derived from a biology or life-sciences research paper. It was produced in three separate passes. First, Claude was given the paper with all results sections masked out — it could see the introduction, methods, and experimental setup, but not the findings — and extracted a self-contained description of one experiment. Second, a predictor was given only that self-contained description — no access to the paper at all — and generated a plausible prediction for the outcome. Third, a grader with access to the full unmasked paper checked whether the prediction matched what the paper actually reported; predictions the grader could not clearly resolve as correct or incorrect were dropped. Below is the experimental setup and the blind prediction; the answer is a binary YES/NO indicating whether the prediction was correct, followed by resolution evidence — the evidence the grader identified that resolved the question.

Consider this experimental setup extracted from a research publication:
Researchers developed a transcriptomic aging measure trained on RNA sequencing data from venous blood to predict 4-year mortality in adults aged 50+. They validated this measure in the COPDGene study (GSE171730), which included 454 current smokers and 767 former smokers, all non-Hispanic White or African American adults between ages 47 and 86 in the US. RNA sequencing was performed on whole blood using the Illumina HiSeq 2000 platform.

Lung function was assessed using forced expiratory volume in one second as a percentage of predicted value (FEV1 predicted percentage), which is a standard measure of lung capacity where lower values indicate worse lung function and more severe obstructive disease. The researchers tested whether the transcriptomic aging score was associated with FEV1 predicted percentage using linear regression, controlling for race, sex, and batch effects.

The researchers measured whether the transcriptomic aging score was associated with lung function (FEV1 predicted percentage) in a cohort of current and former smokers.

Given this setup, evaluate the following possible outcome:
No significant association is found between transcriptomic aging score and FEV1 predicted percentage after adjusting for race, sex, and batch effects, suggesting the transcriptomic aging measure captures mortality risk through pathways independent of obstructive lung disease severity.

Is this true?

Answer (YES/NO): NO